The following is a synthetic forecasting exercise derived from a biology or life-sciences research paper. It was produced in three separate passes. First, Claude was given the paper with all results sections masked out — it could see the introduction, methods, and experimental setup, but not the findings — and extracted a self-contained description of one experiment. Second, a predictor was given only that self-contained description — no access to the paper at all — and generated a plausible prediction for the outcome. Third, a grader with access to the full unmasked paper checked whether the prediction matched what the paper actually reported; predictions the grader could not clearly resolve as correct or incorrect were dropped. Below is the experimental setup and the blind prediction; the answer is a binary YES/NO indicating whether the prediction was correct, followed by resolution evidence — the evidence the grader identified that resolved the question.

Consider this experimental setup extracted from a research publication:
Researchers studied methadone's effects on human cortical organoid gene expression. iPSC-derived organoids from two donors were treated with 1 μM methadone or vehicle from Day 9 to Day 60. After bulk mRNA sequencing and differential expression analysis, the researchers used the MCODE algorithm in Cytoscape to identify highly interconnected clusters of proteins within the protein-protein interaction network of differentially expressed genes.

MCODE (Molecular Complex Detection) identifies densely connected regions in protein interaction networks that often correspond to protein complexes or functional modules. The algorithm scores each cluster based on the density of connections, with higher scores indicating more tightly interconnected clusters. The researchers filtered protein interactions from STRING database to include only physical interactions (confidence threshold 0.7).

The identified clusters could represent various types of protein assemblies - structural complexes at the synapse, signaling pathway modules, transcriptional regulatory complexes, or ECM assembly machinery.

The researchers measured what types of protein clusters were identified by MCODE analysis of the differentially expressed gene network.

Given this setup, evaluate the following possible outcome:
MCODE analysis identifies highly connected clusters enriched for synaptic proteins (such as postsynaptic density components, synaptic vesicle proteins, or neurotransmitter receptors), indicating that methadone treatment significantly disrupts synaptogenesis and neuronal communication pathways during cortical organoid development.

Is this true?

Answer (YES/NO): NO